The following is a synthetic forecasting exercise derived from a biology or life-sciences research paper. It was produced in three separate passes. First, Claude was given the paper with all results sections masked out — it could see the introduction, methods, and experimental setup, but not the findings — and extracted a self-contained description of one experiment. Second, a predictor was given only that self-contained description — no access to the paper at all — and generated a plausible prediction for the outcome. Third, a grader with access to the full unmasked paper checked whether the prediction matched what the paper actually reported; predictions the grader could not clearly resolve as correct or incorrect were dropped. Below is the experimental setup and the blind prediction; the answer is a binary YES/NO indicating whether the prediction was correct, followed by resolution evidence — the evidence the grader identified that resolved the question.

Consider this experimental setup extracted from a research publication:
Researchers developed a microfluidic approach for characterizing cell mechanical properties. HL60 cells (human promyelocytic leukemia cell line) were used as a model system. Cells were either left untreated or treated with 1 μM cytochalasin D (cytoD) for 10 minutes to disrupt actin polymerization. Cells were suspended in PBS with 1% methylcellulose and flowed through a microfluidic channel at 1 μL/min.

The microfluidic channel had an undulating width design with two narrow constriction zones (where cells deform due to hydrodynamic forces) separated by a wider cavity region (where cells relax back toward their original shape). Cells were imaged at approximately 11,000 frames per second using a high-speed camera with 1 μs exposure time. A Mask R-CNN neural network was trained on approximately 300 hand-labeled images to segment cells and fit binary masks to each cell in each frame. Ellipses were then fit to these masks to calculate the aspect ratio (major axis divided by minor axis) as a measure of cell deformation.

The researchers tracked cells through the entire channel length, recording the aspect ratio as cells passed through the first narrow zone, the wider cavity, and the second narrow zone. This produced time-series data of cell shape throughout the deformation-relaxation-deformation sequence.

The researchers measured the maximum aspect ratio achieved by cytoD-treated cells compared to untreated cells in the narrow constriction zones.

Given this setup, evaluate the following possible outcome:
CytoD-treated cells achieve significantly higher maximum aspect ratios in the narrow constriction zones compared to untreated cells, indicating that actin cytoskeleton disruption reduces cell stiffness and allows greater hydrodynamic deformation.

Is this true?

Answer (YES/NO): YES